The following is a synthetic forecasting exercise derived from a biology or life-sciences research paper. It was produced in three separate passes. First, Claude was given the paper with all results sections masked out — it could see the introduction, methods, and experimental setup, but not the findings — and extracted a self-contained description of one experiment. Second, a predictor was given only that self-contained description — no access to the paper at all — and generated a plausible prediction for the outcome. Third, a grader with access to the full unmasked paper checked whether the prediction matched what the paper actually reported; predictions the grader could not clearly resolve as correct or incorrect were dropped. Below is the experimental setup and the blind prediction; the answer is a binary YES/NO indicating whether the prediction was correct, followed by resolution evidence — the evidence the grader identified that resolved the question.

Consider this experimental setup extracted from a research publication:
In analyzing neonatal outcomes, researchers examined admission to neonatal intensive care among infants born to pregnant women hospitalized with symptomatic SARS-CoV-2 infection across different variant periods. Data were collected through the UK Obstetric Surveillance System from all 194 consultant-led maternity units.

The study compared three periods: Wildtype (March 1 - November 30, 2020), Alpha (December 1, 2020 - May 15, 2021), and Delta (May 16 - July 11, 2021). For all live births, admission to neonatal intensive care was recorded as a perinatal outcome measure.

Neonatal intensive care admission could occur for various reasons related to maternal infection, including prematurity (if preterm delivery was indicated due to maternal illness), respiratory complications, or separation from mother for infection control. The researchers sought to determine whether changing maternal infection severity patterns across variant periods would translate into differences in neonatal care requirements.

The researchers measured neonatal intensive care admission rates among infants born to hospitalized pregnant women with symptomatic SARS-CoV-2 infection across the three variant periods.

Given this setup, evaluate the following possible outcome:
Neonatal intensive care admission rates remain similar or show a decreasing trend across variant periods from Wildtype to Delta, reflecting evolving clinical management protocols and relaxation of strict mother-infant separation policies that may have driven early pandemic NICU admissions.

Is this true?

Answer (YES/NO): NO